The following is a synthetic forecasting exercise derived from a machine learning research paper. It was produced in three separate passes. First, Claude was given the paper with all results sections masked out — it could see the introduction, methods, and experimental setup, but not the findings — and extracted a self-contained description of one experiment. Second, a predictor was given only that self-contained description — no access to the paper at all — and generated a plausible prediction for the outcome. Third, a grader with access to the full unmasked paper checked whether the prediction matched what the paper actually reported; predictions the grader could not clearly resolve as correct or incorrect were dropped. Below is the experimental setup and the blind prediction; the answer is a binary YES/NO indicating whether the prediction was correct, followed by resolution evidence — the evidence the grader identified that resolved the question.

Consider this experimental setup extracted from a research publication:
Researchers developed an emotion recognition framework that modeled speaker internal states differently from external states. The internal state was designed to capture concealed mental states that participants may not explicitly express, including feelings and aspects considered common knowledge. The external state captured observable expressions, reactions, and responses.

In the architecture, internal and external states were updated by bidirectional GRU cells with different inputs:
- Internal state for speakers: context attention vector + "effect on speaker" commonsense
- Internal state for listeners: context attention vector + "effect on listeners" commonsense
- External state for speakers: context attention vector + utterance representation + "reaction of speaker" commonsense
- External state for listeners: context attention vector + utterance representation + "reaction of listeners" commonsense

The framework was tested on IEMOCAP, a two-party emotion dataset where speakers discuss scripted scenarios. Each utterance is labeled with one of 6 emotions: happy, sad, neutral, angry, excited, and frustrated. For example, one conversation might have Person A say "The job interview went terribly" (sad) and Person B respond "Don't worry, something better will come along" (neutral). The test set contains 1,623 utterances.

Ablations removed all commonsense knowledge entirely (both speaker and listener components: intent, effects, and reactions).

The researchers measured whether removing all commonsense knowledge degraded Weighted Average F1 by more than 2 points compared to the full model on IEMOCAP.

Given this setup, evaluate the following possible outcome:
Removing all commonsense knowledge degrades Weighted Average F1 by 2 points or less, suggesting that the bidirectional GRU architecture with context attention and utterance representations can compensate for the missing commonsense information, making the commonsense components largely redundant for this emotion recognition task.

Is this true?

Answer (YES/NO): NO